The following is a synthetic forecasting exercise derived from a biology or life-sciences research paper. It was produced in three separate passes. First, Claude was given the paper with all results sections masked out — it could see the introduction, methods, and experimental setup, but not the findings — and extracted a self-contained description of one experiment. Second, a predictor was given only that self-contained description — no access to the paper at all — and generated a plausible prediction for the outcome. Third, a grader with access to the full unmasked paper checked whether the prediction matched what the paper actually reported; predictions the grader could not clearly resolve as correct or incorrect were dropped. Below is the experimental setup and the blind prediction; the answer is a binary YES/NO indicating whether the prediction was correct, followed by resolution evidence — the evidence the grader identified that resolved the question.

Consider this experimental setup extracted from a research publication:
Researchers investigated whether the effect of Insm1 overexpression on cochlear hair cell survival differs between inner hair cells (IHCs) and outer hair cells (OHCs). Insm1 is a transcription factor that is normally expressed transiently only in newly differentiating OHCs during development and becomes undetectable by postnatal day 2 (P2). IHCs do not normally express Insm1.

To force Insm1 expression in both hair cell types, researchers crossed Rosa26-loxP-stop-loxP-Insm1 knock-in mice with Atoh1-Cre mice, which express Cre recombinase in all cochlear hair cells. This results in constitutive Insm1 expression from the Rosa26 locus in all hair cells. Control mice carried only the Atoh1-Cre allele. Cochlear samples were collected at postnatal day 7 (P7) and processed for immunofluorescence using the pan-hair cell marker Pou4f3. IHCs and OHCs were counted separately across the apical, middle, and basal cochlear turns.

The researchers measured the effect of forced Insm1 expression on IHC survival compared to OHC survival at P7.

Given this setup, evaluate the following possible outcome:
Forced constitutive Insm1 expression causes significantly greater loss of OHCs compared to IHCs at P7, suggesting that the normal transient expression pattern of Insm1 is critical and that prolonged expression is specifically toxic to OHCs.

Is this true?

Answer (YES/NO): NO